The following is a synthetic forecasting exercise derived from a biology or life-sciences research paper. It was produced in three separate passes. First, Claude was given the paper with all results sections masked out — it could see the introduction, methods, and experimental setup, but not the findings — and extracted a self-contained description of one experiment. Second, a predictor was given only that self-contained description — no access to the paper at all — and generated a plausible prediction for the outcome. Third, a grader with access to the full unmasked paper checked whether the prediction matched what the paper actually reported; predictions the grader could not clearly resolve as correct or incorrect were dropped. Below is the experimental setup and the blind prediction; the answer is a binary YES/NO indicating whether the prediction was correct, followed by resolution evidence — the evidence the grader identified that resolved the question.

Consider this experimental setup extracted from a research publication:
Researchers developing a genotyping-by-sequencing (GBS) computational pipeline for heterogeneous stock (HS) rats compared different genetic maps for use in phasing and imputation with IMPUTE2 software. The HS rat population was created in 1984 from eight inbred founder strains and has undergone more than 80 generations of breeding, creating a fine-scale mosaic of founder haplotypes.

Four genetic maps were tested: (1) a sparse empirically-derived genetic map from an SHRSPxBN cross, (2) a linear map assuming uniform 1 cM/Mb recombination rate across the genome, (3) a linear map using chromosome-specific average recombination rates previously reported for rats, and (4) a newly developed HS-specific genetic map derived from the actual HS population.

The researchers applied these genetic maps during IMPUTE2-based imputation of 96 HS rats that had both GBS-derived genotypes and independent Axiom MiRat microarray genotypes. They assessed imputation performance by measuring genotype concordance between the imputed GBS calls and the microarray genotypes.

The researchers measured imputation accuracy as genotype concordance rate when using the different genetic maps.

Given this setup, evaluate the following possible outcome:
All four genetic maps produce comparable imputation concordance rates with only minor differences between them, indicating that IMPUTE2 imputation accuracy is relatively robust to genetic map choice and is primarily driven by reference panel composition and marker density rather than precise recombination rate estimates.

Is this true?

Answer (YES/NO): YES